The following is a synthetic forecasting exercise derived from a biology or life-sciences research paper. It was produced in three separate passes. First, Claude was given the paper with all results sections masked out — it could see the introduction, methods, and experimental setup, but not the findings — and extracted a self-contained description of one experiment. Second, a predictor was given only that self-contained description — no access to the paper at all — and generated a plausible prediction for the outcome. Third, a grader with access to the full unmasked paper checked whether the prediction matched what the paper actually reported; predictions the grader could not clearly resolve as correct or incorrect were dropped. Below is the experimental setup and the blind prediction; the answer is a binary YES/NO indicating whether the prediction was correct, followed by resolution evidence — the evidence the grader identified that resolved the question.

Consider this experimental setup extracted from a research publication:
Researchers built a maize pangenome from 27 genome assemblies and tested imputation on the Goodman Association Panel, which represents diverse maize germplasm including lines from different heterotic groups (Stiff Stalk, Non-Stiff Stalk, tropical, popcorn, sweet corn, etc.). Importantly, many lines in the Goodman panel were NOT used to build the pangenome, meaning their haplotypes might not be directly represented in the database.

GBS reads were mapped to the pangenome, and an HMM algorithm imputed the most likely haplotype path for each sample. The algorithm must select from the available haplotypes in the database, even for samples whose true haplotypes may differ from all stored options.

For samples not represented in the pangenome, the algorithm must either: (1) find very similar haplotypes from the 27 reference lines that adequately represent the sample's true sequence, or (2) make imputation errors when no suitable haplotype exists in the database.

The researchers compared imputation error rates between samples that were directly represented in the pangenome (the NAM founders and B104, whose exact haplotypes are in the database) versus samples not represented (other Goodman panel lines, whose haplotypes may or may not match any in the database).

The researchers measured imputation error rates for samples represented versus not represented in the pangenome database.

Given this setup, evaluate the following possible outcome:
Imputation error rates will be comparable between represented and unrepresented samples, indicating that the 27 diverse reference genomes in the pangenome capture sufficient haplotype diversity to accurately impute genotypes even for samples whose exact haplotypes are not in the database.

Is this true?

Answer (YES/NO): NO